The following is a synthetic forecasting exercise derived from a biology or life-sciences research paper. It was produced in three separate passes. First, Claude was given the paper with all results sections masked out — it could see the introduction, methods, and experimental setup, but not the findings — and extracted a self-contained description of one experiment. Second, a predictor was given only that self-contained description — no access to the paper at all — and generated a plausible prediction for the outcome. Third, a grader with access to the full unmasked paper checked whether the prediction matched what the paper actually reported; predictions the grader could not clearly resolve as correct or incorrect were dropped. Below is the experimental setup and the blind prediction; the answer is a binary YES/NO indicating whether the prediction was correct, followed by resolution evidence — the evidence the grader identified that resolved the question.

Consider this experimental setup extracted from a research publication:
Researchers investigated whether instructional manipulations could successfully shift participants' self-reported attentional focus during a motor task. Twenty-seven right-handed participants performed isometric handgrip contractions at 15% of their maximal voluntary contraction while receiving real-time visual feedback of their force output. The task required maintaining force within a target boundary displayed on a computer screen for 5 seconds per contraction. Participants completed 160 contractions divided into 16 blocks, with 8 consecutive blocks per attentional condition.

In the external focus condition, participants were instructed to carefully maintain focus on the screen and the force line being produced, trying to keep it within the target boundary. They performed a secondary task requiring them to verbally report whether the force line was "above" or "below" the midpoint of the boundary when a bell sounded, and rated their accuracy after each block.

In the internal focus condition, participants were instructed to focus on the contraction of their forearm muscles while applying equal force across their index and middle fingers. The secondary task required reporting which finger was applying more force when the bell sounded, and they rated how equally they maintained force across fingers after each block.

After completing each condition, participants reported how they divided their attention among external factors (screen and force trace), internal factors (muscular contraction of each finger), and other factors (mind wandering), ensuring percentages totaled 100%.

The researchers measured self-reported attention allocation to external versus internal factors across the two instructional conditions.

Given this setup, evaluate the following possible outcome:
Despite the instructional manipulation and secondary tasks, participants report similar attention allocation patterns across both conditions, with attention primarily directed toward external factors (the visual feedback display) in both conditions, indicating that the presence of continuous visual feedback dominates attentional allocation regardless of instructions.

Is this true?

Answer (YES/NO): NO